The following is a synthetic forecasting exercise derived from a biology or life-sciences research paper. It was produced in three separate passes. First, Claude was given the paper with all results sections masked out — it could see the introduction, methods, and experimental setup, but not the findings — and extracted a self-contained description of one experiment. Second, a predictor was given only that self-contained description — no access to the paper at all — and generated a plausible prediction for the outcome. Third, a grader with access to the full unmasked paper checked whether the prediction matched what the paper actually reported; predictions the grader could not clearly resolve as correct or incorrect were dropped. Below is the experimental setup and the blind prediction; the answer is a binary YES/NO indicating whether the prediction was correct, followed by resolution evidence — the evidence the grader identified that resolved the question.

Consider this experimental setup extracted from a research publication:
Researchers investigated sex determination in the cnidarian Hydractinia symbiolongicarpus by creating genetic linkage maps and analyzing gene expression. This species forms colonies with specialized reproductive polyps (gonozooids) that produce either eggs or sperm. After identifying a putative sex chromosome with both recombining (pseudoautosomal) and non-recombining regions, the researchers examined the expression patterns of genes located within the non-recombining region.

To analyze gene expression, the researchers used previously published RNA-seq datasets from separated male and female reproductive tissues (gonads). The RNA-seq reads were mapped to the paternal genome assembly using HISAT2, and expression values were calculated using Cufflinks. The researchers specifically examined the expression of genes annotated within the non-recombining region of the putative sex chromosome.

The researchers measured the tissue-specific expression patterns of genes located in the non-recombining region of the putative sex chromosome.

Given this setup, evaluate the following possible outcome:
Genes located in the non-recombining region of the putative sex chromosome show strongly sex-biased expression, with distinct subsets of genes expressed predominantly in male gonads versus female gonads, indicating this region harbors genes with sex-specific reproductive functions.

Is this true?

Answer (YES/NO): YES